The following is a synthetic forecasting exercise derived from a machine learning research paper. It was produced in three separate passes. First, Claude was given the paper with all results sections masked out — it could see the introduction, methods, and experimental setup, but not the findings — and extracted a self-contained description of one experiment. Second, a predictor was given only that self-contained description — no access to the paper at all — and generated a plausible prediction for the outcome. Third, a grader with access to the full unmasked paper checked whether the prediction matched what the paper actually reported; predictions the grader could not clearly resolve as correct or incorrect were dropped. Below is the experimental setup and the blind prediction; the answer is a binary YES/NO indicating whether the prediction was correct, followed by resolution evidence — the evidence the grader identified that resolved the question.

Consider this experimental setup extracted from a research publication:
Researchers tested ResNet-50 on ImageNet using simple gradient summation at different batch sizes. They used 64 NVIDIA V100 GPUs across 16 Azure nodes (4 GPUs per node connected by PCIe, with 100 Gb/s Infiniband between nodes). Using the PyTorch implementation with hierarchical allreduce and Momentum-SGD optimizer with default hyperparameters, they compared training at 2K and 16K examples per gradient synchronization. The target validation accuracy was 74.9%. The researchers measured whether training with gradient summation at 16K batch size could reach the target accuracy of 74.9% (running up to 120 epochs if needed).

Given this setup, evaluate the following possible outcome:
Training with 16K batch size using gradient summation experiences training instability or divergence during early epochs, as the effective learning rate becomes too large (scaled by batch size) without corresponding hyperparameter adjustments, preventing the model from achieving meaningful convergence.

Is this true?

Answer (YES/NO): NO